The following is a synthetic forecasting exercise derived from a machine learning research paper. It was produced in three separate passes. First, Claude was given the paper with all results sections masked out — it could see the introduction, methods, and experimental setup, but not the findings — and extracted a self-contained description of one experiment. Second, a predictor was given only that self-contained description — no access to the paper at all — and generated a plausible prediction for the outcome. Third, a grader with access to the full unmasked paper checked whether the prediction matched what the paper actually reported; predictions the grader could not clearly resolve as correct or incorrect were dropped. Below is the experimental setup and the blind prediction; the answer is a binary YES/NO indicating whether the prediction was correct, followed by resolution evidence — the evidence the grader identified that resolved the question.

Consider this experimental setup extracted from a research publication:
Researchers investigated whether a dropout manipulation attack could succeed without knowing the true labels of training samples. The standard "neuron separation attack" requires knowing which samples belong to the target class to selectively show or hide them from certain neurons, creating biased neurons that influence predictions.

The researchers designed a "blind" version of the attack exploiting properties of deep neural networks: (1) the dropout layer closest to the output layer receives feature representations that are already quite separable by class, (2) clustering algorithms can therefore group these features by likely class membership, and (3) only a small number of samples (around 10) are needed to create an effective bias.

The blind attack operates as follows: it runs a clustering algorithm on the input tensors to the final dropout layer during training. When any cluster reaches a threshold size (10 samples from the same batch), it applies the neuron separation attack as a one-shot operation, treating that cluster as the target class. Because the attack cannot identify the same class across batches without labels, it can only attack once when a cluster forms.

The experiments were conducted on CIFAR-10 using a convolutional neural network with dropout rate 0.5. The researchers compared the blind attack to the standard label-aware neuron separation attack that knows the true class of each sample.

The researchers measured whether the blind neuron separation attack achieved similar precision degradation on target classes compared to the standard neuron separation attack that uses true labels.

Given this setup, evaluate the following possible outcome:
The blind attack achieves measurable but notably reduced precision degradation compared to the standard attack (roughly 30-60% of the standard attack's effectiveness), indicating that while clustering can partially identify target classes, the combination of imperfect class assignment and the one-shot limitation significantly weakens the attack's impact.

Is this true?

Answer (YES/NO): NO